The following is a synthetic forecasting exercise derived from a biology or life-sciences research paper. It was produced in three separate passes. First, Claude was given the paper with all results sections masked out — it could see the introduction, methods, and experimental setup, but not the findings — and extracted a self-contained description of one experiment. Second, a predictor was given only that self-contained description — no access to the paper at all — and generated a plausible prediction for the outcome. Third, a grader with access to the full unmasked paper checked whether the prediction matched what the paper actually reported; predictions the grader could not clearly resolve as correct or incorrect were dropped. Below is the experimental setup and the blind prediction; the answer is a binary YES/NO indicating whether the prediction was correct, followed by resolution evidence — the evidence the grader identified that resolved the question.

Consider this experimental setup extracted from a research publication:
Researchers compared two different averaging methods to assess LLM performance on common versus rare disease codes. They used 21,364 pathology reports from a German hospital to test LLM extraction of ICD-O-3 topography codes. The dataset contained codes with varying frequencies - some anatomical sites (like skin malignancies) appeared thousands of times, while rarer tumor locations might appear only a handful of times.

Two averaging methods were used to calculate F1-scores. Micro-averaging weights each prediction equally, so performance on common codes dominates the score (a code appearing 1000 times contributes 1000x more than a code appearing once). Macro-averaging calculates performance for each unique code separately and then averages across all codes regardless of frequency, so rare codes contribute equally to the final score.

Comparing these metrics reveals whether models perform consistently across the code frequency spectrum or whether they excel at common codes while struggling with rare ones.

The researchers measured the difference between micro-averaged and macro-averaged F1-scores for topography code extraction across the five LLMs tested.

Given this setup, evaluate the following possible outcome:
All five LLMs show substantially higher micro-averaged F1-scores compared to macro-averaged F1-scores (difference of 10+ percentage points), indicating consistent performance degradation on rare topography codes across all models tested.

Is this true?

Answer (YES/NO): YES